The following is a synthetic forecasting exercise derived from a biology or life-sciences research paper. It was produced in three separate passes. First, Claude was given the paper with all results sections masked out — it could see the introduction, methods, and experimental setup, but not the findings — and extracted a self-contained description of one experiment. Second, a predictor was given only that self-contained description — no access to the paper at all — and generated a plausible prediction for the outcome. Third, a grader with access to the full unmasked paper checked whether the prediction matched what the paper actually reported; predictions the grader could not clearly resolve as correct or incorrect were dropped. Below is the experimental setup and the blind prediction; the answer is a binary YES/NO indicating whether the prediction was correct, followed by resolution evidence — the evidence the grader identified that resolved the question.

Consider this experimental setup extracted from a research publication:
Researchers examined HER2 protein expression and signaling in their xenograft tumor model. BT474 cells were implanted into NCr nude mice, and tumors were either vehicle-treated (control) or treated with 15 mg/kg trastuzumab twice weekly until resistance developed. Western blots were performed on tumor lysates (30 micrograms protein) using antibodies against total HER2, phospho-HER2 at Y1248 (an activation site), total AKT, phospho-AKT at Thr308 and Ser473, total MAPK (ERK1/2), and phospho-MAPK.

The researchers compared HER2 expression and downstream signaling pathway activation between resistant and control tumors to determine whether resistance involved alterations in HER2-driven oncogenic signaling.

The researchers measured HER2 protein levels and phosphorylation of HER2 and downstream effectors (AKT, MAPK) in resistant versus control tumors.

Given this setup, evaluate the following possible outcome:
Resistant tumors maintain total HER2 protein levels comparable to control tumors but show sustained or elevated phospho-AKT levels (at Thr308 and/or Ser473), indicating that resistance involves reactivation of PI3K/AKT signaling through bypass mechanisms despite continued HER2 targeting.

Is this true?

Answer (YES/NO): NO